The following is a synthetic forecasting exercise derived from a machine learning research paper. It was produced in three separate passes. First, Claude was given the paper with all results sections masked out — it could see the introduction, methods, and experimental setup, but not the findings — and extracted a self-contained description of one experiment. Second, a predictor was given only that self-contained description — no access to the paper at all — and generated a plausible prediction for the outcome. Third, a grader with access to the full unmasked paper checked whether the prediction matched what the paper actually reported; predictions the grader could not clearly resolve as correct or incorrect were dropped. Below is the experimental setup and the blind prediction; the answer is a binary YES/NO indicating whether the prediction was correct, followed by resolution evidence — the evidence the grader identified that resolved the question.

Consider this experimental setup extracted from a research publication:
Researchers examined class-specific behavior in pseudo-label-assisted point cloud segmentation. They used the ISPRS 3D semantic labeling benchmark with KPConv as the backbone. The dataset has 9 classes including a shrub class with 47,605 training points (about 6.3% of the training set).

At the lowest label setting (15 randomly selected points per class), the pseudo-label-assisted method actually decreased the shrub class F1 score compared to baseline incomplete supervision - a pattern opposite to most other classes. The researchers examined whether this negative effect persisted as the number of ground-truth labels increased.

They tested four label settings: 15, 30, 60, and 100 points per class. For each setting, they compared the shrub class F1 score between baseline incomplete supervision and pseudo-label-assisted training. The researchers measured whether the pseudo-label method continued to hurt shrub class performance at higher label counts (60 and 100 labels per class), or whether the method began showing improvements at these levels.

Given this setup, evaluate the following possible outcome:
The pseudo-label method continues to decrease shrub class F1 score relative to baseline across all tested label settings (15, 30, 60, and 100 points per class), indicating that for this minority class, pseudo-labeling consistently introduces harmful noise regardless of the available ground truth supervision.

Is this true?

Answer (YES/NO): NO